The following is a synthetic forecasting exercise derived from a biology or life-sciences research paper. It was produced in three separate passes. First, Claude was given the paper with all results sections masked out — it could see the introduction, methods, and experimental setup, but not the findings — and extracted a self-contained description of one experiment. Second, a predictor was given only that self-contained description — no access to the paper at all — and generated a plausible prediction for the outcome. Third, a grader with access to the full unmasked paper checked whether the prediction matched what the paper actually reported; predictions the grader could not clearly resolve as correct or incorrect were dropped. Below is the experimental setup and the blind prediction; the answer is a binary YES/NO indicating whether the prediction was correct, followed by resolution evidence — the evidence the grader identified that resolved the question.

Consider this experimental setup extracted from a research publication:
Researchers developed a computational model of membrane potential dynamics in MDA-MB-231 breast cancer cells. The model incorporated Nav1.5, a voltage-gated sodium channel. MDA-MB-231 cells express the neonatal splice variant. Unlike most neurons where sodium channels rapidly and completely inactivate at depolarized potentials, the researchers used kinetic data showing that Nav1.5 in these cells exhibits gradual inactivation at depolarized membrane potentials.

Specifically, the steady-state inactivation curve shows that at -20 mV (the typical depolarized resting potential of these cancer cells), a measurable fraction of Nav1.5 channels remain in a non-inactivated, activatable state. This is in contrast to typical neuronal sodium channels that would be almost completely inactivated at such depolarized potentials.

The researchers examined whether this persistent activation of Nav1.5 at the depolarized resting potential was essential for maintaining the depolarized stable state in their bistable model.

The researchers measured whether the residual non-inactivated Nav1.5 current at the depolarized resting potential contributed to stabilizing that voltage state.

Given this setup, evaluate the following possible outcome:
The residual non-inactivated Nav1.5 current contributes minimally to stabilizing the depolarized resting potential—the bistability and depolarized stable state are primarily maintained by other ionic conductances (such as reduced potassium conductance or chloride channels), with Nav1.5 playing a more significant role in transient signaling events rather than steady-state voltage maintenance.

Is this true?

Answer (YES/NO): NO